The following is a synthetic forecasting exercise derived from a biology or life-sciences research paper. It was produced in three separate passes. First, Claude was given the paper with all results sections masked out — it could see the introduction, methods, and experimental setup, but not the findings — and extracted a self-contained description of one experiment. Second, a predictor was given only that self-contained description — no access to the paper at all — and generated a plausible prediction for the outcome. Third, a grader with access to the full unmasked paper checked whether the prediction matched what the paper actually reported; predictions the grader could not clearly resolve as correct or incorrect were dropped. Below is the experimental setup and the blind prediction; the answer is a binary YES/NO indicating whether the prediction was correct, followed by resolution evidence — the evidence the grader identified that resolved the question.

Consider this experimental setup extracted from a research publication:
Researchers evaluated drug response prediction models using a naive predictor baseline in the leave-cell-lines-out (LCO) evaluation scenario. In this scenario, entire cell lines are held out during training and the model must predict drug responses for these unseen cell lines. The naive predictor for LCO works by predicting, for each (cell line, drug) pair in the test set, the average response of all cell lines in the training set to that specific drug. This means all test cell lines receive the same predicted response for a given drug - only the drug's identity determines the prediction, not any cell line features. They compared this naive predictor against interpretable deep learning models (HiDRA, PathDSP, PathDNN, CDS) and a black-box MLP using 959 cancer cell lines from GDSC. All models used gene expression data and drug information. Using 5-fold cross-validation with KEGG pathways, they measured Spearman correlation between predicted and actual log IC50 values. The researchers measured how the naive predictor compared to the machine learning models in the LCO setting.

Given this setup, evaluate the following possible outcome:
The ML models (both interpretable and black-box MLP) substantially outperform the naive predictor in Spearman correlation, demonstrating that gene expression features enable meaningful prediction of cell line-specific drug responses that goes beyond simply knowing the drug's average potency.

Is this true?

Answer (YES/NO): NO